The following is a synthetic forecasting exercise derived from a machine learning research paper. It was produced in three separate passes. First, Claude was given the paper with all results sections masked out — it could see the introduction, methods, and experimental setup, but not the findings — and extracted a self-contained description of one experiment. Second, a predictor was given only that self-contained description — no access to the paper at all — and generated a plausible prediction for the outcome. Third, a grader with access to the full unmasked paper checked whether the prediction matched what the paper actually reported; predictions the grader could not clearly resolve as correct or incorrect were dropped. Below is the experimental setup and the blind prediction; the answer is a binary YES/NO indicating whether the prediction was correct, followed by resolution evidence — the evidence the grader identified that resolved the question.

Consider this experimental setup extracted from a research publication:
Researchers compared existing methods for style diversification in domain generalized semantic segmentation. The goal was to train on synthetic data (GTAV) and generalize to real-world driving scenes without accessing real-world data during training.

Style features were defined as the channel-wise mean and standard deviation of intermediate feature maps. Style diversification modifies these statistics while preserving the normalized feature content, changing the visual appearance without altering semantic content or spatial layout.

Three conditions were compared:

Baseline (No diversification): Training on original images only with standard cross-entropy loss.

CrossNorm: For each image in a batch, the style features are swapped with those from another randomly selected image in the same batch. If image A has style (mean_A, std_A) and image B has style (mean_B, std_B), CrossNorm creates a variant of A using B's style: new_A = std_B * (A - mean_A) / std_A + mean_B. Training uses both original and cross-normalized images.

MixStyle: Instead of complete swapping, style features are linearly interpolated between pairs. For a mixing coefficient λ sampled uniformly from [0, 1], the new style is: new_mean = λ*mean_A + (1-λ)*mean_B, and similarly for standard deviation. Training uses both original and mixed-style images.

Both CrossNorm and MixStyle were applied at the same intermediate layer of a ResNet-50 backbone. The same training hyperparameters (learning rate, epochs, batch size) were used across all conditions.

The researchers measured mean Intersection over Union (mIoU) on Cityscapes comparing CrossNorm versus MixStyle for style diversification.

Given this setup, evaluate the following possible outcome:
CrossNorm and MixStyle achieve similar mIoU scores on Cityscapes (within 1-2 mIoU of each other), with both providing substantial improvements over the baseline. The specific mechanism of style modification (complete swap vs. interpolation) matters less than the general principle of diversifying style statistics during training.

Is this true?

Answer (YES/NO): YES